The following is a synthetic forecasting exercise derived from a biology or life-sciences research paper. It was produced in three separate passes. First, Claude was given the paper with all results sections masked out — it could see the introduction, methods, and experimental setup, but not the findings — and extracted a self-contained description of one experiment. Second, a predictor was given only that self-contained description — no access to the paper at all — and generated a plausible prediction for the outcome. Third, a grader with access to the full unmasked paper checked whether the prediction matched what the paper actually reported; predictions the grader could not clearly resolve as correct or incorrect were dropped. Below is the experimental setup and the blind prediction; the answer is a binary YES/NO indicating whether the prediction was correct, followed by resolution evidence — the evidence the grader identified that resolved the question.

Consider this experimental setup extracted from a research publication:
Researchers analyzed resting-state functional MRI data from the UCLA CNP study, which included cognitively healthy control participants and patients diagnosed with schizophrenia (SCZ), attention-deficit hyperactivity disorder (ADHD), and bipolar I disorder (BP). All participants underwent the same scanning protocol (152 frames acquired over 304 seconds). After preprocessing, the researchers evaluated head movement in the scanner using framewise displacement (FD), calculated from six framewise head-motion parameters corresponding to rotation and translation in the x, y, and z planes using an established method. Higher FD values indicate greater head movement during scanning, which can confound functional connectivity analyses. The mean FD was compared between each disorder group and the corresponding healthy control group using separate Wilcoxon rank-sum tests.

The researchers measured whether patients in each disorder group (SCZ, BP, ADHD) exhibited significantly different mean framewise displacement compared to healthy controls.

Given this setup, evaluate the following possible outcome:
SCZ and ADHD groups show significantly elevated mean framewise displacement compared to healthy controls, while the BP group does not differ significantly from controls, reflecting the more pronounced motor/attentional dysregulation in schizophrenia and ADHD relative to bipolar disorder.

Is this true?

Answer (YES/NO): NO